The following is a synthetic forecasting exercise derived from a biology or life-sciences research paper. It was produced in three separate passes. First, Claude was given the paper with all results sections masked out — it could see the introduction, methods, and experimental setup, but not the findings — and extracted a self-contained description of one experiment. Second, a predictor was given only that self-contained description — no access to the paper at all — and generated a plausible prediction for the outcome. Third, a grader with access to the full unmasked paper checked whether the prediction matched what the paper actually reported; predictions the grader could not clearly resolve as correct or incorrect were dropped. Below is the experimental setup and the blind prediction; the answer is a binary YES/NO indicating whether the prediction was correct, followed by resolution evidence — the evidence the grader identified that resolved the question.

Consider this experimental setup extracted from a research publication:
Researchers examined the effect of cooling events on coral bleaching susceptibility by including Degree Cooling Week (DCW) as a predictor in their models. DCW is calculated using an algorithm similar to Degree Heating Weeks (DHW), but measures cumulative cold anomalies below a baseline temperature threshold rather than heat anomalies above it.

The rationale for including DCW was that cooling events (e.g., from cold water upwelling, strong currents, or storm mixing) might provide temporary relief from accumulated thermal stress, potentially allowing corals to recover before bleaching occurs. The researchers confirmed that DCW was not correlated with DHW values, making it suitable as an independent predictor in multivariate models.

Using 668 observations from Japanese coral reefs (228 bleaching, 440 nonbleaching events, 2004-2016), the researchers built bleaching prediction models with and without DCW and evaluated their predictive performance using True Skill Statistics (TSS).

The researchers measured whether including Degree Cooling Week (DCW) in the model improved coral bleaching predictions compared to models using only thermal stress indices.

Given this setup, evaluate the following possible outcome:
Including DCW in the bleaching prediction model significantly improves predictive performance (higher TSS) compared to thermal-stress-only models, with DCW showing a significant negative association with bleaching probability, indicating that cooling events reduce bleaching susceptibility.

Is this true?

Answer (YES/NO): NO